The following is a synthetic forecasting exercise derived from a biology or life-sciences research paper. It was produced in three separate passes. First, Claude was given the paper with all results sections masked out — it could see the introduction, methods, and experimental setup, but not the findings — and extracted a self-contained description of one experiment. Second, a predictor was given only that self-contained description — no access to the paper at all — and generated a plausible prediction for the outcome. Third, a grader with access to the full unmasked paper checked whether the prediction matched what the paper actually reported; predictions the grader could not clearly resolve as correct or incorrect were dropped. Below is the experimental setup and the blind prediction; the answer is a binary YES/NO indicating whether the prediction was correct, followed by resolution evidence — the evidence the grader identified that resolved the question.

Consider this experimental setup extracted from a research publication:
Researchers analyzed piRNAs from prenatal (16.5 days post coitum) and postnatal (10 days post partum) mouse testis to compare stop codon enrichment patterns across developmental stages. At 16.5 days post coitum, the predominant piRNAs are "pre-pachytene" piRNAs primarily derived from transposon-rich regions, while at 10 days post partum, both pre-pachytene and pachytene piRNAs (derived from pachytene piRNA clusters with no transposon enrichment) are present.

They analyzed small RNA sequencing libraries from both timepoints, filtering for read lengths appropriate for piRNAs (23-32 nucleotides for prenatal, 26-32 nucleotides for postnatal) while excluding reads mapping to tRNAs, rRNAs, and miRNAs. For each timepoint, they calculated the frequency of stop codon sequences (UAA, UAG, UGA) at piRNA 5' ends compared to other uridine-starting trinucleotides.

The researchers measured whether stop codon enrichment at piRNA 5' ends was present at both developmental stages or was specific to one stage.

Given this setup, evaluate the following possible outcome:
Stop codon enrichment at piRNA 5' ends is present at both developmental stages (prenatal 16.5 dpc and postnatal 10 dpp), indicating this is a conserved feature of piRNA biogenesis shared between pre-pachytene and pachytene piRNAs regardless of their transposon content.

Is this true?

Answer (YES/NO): YES